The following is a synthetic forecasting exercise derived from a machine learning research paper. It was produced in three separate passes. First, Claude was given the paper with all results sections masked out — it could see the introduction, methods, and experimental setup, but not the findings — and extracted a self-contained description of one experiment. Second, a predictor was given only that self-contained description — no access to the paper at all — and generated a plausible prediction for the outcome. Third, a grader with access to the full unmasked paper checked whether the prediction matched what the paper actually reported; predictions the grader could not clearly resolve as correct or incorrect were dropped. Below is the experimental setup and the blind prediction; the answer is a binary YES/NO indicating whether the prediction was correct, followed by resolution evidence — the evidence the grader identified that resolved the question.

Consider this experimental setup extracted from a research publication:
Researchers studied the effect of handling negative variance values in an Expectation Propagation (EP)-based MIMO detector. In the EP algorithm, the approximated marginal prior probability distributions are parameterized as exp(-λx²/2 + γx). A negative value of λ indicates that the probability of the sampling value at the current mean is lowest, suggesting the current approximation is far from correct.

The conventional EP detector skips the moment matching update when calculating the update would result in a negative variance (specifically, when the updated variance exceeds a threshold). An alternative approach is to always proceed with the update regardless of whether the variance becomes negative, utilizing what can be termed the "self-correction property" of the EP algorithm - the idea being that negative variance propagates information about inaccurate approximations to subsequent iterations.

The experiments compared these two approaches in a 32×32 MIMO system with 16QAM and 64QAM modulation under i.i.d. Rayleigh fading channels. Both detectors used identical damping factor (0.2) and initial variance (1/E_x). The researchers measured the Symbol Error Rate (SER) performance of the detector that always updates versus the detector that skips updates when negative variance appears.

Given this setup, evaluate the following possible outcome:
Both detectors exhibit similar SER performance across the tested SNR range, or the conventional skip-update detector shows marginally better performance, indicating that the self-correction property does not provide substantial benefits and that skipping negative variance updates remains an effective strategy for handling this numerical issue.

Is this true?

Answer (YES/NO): NO